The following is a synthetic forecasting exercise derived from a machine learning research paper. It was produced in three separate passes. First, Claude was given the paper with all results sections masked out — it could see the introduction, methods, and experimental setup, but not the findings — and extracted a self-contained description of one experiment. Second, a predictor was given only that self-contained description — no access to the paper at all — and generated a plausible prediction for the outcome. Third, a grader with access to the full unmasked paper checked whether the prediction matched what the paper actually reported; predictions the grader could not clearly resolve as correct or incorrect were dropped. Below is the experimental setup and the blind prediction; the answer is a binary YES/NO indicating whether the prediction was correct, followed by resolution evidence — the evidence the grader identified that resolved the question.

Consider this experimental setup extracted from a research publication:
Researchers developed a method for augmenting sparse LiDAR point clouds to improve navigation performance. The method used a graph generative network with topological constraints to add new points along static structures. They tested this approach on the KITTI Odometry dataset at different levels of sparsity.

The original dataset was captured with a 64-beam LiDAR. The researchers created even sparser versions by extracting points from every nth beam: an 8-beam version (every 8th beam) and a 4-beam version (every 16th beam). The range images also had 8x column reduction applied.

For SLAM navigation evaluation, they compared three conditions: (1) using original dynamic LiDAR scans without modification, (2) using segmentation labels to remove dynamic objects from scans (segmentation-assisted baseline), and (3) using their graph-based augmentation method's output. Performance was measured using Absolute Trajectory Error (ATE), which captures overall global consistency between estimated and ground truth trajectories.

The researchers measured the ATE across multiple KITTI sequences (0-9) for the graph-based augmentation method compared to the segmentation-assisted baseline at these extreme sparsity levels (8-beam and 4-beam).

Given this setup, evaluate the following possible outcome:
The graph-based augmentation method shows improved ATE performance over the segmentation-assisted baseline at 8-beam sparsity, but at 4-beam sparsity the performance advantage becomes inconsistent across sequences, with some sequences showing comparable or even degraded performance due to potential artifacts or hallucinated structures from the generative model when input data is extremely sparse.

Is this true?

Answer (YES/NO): NO